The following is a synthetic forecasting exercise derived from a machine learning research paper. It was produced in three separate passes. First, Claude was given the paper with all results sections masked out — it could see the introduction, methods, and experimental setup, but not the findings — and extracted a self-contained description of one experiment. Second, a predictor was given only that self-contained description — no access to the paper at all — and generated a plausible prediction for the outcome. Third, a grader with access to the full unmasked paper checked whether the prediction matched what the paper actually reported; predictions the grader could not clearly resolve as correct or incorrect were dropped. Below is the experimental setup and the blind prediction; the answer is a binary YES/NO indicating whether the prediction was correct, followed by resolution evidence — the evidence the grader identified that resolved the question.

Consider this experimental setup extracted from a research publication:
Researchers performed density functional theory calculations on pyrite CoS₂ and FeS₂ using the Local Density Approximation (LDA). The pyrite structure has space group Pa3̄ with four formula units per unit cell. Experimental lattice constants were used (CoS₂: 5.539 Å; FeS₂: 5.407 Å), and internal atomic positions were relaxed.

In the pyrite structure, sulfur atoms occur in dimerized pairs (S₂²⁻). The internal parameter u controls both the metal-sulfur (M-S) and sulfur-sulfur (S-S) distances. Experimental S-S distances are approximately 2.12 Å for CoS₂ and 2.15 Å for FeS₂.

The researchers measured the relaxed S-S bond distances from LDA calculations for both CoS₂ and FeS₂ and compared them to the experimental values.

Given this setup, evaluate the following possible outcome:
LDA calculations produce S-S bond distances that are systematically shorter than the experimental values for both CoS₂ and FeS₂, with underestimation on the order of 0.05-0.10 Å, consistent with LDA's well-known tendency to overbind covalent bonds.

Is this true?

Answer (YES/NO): NO